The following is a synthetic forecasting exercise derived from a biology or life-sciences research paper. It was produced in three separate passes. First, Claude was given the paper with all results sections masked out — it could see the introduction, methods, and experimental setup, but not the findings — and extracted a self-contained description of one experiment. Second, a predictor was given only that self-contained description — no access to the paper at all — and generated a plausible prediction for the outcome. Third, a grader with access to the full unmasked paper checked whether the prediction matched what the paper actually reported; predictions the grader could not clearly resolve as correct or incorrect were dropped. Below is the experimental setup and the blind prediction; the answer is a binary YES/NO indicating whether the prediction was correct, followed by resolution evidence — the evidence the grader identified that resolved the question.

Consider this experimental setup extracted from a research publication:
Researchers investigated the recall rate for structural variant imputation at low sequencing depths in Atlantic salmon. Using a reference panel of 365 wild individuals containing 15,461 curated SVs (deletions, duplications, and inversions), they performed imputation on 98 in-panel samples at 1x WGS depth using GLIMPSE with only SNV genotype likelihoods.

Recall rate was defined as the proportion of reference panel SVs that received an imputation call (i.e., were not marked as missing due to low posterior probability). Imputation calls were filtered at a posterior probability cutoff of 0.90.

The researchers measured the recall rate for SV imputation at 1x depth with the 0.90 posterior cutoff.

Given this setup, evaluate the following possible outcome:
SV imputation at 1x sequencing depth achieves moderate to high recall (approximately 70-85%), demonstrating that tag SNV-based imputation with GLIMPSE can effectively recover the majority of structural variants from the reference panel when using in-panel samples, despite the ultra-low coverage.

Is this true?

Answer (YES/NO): YES